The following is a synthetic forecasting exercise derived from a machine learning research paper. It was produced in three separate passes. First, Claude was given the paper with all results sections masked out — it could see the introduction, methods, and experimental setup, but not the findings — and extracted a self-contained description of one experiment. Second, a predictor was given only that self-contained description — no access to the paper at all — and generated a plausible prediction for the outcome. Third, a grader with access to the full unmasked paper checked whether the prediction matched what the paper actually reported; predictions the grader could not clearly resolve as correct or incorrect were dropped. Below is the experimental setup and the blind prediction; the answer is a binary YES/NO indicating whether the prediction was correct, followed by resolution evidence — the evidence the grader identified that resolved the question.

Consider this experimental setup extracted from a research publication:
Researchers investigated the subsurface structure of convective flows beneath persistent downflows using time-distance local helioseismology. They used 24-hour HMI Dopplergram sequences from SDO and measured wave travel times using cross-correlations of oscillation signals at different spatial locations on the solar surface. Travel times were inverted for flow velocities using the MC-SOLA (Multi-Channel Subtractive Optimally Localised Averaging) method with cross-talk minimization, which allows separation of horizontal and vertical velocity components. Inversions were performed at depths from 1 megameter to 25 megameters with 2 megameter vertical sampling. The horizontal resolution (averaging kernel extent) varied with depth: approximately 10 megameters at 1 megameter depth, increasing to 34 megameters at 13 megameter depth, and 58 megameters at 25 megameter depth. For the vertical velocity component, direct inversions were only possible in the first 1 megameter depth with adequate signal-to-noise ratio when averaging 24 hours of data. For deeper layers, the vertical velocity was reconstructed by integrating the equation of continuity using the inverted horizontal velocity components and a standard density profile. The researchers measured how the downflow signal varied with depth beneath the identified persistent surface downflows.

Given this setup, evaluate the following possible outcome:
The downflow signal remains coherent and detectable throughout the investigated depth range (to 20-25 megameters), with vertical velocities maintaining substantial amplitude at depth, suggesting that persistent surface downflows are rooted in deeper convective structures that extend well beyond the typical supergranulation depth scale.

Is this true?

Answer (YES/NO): NO